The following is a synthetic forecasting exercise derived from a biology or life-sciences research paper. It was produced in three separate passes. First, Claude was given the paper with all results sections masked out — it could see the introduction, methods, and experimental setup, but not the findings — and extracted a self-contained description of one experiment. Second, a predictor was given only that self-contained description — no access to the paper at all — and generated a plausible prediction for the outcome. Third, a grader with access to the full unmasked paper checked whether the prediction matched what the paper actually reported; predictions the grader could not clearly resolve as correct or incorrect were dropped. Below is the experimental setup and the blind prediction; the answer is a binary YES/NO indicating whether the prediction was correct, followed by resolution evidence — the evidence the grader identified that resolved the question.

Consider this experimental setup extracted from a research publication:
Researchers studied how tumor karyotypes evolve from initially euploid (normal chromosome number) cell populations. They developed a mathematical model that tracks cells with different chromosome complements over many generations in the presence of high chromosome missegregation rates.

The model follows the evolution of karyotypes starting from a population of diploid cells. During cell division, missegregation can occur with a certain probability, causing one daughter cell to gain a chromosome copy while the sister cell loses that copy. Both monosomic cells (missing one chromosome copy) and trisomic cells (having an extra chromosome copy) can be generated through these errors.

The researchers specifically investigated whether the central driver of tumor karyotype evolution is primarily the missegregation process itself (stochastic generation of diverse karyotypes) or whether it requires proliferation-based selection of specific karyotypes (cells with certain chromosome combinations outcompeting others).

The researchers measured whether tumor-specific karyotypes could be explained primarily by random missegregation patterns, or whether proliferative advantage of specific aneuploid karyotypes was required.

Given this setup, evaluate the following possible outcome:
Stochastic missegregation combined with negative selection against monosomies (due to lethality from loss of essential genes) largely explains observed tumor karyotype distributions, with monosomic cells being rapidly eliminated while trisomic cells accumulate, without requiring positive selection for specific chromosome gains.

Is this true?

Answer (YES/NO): NO